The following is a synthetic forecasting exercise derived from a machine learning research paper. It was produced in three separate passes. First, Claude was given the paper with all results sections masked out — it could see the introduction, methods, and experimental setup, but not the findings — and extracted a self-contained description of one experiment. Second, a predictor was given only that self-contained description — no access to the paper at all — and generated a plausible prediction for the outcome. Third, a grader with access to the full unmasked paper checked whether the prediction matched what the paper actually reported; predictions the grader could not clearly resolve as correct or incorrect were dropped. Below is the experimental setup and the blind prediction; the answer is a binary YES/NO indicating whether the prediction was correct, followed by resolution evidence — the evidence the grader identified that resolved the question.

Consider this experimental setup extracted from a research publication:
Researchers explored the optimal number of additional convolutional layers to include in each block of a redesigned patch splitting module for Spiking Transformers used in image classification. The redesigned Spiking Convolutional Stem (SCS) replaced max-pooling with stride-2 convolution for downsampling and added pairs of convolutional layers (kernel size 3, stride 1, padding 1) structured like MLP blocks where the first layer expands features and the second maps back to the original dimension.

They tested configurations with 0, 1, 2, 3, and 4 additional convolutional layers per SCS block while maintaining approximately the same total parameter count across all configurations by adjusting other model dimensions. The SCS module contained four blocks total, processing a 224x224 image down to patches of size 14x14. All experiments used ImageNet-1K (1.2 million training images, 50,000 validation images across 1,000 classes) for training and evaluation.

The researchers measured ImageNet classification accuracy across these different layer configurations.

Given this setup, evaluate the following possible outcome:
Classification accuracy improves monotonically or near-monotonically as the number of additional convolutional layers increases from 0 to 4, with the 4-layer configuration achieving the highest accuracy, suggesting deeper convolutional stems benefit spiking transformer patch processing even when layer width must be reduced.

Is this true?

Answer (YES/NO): NO